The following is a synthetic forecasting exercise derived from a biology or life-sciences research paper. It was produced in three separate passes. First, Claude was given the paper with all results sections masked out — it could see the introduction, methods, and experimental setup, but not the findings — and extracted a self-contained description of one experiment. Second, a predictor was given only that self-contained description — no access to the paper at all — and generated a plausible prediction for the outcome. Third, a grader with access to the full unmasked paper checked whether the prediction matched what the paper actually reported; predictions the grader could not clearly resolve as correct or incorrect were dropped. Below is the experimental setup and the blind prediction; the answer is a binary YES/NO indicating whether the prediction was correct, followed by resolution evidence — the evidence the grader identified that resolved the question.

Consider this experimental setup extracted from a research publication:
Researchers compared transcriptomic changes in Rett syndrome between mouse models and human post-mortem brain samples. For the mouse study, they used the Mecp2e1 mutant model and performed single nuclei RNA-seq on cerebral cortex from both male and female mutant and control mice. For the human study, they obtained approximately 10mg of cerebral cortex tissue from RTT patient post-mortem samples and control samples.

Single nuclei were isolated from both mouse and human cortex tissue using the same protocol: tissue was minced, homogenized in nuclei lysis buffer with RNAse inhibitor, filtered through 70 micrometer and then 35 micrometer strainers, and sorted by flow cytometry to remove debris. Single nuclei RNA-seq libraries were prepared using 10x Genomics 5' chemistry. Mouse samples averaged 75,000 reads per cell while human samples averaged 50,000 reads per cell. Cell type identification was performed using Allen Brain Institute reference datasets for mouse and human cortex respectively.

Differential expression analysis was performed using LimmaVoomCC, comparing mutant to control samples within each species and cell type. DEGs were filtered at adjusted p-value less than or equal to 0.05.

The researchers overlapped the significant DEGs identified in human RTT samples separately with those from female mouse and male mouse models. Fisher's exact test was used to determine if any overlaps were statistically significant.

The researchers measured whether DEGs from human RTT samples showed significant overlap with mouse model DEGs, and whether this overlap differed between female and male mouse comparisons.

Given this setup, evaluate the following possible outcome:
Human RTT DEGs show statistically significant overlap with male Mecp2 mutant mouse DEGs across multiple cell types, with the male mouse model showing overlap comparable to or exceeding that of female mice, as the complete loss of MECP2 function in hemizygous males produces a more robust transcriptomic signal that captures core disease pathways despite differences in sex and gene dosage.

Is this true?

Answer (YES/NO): NO